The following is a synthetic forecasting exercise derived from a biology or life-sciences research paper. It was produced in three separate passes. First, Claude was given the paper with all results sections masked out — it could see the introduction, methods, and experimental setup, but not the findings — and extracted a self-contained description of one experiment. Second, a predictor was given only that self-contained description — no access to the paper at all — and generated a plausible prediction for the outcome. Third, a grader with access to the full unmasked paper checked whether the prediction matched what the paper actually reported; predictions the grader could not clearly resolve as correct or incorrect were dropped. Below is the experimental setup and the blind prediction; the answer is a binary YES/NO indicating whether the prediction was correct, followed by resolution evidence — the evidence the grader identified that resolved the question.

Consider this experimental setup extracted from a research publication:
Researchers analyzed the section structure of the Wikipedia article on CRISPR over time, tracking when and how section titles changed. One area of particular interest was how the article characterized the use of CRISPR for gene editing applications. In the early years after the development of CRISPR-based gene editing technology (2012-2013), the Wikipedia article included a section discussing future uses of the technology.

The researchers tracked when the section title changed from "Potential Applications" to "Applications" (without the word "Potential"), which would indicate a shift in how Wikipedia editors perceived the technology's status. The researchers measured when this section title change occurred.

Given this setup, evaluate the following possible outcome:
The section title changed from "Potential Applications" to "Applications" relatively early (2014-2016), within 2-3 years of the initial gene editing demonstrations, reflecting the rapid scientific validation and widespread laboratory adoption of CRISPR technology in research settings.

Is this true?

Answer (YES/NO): NO